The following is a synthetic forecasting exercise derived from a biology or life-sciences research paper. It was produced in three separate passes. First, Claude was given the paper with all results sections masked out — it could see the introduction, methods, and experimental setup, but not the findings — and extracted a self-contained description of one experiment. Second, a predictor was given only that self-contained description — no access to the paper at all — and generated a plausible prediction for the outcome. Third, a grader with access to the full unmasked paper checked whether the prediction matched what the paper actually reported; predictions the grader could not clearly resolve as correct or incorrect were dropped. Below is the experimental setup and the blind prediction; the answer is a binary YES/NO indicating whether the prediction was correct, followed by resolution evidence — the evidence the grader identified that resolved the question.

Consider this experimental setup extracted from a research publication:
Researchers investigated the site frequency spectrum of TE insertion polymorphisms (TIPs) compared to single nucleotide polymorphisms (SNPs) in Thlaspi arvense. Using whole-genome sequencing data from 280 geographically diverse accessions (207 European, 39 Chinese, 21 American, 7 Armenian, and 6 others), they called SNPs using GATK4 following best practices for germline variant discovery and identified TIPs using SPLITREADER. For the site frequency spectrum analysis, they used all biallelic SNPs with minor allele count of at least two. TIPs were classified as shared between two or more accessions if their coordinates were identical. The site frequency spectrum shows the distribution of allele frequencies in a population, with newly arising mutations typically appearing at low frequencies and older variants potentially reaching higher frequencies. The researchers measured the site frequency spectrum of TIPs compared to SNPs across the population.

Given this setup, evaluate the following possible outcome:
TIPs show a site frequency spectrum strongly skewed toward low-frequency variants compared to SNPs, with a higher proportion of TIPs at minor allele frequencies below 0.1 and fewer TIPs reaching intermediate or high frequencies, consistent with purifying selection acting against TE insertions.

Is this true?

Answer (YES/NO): YES